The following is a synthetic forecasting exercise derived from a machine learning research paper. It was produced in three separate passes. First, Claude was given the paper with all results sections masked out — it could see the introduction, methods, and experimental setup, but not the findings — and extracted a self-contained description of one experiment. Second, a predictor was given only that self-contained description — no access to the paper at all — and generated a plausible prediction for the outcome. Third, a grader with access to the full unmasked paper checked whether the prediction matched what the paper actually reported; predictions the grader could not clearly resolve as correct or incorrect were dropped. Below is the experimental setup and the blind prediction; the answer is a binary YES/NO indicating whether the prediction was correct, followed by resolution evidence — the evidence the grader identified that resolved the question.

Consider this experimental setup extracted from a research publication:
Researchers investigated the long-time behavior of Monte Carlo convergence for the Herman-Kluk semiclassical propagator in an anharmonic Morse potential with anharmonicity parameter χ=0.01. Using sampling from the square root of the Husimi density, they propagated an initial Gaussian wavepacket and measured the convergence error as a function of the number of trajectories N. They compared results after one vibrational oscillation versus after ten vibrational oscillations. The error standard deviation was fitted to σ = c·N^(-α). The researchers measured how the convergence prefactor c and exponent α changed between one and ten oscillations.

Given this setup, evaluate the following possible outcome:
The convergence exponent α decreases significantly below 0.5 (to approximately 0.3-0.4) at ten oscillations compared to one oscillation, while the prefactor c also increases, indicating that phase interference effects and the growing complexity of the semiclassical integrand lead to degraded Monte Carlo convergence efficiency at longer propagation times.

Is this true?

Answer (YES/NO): NO